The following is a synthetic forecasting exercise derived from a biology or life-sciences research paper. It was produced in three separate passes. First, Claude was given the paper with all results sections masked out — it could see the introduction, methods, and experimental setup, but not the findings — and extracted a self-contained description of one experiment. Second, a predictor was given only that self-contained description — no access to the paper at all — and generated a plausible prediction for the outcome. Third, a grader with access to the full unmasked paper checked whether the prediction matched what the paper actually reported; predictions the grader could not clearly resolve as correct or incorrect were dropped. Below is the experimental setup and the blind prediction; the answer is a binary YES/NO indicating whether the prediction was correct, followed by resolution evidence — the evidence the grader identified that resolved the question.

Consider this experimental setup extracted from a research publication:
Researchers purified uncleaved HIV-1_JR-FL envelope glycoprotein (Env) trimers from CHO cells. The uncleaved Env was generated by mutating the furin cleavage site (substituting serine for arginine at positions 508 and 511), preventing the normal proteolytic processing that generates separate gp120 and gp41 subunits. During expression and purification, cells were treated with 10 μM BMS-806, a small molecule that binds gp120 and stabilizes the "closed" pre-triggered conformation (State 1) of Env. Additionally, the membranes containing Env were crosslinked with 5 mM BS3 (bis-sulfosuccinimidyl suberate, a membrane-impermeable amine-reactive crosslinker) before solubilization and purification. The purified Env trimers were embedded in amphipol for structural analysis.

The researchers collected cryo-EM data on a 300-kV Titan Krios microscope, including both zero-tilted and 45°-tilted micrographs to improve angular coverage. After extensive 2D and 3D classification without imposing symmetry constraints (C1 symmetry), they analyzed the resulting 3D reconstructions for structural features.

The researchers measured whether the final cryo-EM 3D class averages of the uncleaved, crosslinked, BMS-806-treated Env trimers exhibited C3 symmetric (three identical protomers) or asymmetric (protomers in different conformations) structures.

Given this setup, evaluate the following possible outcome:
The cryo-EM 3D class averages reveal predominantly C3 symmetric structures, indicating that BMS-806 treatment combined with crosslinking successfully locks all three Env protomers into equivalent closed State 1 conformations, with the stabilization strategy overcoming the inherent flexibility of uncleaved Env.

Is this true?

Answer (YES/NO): NO